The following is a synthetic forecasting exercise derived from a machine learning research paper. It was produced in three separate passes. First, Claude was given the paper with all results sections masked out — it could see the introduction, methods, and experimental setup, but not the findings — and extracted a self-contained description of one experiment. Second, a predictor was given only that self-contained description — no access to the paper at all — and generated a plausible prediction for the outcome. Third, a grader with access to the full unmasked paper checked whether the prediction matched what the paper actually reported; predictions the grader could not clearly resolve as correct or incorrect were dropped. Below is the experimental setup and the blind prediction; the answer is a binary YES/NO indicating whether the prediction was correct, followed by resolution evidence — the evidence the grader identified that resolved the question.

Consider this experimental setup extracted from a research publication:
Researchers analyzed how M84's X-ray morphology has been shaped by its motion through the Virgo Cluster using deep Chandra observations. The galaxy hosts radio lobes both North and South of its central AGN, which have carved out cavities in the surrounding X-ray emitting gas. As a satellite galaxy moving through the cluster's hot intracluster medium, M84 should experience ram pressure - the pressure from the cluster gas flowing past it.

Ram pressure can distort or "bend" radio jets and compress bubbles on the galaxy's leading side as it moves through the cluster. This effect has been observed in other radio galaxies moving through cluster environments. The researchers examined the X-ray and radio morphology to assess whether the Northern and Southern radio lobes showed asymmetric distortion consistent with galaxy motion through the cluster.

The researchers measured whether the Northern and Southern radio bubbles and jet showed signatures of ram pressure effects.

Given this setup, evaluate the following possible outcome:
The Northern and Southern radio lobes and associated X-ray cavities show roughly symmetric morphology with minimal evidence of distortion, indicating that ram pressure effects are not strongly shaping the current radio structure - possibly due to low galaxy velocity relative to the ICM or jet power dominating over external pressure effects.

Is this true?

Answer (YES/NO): NO